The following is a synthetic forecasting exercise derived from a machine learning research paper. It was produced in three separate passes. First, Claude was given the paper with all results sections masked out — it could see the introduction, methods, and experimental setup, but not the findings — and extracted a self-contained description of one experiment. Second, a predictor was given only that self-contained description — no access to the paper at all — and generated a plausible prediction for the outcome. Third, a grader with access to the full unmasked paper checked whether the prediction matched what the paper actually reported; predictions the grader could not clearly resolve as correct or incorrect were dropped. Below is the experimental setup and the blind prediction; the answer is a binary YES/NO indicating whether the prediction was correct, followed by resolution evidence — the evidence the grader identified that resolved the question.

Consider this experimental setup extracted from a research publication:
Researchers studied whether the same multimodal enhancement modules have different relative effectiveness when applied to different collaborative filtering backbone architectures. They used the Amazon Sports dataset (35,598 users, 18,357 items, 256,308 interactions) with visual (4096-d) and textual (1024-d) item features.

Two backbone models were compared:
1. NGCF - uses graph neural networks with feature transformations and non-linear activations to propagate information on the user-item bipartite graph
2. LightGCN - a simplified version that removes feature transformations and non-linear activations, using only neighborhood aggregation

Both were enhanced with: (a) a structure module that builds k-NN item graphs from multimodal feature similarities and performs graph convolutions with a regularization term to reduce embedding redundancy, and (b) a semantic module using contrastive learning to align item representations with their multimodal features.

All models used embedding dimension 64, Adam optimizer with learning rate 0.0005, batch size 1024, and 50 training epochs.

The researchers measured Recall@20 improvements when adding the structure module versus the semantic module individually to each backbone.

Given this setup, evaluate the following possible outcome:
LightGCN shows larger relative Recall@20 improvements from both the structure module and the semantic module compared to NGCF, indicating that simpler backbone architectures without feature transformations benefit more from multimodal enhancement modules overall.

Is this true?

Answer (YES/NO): YES